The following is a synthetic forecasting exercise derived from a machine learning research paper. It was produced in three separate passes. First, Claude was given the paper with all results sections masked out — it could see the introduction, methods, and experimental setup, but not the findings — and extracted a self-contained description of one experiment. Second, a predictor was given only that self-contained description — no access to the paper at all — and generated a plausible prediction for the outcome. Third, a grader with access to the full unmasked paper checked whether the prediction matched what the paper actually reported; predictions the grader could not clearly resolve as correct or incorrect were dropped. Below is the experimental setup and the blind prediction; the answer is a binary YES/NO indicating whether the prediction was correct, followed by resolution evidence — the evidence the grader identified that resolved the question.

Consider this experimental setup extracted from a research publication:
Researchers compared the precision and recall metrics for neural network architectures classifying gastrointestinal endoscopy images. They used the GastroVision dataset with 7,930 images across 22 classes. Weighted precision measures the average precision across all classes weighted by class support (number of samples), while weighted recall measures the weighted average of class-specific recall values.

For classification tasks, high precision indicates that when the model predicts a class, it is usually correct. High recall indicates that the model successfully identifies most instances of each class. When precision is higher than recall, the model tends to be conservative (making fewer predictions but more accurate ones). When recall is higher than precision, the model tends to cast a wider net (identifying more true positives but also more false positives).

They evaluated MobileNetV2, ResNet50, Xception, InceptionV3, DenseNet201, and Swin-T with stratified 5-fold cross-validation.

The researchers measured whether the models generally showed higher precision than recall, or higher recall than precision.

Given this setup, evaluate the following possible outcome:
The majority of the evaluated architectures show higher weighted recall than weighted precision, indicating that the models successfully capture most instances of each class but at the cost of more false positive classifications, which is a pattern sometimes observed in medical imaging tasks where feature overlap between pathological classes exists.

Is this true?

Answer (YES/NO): YES